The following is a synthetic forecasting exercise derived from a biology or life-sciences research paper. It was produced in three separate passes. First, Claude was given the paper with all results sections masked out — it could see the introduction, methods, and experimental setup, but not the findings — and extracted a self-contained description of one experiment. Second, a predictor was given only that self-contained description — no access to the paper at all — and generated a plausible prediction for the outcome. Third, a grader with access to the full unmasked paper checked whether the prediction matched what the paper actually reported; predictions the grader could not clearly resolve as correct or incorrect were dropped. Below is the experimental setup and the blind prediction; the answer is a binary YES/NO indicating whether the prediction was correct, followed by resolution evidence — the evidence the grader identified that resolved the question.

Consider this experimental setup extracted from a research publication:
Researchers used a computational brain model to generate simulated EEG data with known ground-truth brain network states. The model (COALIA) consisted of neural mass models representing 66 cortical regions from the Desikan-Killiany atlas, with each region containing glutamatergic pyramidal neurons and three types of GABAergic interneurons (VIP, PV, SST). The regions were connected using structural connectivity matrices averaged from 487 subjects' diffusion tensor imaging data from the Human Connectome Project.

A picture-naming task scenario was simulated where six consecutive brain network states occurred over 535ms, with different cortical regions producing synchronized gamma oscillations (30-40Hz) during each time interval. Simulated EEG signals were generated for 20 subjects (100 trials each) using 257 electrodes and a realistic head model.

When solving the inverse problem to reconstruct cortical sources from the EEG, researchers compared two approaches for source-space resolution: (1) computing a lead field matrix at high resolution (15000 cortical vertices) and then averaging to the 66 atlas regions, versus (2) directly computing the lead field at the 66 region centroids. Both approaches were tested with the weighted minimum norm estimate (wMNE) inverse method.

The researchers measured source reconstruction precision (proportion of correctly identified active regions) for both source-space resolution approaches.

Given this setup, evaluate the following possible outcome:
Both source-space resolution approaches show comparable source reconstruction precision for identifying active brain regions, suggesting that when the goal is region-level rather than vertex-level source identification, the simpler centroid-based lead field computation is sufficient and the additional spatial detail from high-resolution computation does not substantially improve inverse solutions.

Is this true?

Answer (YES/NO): NO